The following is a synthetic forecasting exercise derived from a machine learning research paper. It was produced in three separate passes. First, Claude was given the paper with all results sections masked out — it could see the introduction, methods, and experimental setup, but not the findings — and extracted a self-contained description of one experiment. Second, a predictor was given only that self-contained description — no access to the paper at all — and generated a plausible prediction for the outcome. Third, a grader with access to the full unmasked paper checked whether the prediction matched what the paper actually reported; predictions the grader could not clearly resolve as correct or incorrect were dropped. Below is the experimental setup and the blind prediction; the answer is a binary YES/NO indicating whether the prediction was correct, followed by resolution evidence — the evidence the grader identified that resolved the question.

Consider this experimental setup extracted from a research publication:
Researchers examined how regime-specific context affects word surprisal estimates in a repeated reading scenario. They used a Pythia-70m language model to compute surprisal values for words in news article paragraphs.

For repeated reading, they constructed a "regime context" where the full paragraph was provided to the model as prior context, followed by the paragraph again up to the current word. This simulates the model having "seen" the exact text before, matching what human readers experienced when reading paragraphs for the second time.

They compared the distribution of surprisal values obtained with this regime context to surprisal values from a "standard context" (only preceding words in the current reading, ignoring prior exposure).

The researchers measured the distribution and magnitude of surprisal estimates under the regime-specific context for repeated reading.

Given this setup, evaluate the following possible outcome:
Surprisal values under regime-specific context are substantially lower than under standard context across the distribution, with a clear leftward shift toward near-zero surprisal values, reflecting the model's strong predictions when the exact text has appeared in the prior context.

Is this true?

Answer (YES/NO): YES